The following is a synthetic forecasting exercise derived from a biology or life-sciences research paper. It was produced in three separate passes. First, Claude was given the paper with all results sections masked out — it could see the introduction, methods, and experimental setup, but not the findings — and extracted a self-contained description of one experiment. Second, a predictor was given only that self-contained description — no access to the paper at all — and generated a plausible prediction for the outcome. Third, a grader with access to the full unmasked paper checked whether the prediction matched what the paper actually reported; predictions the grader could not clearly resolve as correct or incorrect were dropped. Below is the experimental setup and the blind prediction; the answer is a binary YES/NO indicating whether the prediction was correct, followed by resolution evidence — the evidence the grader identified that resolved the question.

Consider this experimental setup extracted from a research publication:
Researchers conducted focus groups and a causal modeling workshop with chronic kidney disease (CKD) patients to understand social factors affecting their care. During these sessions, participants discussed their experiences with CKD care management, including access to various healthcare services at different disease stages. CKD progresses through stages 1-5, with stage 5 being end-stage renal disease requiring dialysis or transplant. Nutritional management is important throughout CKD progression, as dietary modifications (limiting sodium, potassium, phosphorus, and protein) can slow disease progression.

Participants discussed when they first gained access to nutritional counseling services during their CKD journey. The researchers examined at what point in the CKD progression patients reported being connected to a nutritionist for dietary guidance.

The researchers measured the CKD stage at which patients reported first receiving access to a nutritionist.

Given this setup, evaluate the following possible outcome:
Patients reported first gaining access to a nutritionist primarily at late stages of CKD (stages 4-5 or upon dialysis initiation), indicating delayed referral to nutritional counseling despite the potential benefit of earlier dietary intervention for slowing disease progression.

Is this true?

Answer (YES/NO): YES